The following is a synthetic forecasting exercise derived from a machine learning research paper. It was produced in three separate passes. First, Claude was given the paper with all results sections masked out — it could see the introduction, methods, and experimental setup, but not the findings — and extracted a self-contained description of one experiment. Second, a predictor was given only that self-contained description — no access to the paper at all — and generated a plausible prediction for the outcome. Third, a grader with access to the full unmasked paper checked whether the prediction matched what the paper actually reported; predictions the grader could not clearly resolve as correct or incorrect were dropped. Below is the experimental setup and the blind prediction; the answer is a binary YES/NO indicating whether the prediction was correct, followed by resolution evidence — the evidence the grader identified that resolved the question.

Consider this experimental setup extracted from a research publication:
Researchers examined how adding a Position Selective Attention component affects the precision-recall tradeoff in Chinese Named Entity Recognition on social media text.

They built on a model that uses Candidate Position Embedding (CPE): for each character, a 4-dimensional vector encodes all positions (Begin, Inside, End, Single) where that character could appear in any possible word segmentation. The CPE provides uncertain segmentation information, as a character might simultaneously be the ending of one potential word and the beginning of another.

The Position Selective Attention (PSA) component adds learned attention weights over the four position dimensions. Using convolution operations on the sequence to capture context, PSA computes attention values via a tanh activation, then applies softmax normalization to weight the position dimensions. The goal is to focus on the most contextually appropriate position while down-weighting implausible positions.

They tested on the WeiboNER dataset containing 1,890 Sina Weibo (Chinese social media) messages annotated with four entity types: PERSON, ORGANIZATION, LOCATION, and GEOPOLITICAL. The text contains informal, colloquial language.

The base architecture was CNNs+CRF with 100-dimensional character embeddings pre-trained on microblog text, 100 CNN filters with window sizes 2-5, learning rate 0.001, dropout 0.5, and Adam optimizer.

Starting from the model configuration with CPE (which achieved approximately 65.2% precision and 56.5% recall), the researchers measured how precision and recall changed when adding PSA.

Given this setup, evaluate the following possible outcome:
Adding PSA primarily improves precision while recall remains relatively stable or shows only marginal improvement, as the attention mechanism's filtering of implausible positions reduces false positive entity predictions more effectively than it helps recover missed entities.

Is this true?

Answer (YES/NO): NO